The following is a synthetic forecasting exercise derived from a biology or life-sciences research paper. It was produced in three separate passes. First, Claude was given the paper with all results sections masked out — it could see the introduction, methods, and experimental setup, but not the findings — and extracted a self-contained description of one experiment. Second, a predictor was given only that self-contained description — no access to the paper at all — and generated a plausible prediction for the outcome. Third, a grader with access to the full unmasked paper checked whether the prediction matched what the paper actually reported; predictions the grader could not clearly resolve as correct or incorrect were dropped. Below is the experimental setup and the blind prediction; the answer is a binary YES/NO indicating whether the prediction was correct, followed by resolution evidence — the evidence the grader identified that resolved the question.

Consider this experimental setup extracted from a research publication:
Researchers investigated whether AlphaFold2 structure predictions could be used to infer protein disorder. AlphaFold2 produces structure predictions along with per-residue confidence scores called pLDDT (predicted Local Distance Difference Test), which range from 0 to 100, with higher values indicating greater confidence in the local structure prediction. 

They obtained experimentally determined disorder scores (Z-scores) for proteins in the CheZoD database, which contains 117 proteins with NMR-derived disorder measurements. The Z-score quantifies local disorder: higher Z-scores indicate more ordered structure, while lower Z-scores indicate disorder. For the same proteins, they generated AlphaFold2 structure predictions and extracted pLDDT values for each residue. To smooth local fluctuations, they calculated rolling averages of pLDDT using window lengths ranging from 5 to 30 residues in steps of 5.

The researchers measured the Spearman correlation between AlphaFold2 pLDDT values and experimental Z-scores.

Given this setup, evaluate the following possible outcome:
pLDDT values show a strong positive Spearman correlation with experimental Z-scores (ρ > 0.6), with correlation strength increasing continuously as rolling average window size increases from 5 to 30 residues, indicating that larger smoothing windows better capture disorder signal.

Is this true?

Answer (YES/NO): NO